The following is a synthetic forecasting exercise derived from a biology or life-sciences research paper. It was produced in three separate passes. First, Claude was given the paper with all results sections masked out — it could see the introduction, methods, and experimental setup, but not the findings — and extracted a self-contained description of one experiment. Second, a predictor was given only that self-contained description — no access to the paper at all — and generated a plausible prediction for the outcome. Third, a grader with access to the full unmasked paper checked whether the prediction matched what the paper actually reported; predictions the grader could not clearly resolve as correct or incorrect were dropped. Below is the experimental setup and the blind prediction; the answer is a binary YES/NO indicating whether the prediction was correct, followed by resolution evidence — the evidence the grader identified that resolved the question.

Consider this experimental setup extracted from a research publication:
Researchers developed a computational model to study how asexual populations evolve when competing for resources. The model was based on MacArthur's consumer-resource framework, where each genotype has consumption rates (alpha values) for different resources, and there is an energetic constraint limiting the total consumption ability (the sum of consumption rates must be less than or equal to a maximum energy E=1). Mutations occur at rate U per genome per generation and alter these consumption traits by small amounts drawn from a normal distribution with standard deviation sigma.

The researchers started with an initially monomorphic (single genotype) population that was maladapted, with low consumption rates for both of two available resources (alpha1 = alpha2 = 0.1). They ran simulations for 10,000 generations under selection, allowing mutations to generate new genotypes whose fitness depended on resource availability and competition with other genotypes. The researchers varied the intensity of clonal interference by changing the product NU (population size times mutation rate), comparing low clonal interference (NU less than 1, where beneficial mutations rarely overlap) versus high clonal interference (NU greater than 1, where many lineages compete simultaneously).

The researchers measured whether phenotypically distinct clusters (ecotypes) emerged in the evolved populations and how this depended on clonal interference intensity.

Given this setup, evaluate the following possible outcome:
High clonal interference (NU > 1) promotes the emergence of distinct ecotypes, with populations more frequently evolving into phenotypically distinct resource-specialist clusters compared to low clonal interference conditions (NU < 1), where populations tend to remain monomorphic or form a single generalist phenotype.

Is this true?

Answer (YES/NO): YES